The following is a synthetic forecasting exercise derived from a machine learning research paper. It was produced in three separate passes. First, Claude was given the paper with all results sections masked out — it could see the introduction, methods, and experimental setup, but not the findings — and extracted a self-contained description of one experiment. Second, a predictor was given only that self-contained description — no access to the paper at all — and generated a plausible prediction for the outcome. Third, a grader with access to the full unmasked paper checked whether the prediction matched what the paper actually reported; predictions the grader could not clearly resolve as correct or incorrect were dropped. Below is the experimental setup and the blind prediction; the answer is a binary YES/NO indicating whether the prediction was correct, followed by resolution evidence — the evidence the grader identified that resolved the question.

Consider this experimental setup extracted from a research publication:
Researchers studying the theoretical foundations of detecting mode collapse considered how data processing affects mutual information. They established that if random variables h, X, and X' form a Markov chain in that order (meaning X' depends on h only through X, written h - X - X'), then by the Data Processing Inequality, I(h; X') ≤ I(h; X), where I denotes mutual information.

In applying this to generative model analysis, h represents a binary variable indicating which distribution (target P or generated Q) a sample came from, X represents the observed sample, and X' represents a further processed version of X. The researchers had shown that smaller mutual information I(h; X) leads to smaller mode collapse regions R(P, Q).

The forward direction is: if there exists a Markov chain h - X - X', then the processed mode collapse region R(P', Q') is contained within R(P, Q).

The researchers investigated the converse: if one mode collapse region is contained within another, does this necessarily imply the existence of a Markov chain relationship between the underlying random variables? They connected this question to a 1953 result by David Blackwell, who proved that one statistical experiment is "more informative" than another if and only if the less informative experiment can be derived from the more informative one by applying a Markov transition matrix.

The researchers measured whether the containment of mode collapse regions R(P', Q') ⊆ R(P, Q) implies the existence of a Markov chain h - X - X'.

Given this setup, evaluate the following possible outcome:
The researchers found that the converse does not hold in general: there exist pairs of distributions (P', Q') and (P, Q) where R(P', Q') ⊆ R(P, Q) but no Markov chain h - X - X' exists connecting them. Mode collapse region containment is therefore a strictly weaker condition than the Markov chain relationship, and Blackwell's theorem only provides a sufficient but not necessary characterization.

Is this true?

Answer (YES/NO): NO